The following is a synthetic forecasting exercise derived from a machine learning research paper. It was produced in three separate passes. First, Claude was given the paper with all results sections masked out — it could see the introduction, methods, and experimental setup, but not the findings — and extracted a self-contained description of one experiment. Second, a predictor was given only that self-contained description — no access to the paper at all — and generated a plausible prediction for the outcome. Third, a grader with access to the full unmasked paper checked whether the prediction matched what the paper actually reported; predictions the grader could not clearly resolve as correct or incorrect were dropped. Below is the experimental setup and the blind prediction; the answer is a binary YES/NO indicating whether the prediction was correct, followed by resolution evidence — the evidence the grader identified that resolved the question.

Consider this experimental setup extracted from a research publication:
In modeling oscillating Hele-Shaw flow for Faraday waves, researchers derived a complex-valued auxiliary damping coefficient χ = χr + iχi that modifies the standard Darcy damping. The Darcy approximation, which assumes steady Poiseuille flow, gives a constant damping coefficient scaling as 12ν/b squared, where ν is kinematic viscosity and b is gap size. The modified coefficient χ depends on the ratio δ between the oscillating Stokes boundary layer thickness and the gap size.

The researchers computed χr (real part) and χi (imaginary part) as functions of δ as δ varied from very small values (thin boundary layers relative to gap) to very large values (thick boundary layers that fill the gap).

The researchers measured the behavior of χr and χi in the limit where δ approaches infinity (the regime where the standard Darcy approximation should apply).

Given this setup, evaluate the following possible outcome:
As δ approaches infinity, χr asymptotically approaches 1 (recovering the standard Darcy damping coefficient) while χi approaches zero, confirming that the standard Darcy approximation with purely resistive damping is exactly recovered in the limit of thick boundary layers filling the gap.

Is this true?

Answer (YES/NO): NO